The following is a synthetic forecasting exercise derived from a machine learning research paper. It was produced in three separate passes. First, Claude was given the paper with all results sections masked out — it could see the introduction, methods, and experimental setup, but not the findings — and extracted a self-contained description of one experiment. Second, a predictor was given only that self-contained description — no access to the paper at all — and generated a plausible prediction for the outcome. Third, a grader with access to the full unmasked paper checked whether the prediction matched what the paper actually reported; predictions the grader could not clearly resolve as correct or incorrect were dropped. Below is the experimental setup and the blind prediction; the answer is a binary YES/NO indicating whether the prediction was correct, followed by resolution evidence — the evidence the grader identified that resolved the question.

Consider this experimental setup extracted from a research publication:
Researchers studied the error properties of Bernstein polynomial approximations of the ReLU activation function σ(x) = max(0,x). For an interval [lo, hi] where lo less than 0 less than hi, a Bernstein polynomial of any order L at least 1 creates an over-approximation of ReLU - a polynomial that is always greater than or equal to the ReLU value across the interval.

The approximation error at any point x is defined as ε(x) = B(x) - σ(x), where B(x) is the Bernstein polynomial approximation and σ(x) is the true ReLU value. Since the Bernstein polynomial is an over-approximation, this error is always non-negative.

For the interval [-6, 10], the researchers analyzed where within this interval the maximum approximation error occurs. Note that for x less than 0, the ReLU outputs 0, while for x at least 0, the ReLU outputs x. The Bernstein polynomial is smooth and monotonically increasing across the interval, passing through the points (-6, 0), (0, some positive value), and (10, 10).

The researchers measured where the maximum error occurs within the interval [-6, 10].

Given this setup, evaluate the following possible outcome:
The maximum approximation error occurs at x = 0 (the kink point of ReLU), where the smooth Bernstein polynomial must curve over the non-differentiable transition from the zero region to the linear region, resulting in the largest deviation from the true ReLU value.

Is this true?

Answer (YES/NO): YES